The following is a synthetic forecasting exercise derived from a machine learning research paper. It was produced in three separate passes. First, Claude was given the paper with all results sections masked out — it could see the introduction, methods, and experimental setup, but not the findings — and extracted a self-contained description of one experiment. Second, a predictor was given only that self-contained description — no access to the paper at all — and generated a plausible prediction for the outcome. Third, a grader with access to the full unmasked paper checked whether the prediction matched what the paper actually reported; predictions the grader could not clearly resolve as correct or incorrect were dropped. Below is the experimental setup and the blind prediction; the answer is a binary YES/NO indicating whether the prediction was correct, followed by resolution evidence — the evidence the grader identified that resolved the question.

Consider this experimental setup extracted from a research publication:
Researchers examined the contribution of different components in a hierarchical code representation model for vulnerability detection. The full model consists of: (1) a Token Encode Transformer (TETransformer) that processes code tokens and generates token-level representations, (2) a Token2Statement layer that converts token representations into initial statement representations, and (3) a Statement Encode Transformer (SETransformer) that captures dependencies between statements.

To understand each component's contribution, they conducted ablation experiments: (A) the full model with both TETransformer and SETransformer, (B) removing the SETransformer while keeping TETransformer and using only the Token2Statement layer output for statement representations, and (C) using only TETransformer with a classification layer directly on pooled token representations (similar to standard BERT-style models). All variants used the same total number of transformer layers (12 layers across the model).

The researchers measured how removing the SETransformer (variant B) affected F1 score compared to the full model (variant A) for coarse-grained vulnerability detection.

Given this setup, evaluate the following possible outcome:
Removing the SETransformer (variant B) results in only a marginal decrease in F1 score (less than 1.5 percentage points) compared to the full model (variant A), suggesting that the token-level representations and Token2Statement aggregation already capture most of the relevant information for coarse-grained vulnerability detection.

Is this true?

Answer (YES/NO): NO